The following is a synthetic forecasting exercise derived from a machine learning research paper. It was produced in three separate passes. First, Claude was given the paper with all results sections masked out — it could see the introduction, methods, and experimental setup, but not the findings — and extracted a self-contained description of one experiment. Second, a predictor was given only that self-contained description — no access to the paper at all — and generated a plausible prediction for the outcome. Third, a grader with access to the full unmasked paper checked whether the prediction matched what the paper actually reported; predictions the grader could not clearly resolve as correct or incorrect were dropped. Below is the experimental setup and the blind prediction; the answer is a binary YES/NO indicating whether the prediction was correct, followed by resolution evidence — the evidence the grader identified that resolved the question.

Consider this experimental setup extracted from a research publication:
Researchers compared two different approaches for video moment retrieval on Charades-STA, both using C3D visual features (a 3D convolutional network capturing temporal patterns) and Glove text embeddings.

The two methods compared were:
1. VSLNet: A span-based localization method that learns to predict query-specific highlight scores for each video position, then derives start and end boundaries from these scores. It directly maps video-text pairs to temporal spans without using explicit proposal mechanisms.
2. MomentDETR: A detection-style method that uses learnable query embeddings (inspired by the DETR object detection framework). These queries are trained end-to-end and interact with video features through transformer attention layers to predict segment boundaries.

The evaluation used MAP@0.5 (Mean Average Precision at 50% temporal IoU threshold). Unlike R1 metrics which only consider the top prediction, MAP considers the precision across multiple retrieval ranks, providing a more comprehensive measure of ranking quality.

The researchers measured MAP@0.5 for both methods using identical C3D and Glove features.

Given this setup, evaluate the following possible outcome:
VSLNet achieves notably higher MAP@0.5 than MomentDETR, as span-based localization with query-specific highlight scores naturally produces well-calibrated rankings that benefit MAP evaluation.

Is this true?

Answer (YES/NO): NO